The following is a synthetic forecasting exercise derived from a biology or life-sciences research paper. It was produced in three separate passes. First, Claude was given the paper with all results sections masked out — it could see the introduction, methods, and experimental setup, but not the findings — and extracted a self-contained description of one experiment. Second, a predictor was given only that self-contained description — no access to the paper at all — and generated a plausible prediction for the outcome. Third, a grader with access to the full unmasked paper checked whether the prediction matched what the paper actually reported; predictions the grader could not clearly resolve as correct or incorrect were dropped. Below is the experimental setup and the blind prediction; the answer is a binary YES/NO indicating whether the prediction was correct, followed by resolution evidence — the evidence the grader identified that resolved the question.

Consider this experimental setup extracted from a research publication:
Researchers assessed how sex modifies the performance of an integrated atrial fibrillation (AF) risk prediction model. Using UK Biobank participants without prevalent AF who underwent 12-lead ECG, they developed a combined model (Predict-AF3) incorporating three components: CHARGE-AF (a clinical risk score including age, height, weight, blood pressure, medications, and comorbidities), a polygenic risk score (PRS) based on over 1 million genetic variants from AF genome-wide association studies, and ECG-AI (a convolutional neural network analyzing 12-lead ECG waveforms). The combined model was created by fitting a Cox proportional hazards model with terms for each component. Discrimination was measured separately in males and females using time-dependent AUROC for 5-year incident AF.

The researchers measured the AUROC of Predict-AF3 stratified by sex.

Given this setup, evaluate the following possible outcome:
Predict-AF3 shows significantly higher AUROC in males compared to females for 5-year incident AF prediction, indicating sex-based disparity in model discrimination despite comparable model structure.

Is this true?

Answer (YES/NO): NO